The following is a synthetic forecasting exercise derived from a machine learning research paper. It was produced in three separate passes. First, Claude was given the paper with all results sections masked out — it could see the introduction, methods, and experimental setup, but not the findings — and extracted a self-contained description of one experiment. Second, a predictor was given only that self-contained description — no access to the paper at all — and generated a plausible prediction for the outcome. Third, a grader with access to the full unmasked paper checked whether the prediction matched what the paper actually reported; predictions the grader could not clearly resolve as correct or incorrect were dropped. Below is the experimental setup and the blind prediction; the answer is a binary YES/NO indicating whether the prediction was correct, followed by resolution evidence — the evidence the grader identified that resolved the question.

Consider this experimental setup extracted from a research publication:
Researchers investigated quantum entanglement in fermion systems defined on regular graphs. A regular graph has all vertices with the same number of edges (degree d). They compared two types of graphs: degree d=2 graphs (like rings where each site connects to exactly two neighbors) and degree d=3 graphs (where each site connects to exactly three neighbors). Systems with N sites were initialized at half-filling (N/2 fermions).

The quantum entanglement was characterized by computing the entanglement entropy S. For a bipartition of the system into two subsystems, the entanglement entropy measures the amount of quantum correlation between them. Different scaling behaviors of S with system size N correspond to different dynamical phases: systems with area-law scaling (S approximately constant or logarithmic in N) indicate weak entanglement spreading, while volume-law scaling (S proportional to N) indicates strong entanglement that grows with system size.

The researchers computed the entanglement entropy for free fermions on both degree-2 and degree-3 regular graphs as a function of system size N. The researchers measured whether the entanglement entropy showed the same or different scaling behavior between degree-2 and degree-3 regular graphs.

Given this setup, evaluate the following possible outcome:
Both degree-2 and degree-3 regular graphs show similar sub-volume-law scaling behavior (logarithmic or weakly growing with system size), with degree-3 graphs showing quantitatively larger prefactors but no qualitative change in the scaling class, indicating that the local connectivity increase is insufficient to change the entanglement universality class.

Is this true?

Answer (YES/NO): NO